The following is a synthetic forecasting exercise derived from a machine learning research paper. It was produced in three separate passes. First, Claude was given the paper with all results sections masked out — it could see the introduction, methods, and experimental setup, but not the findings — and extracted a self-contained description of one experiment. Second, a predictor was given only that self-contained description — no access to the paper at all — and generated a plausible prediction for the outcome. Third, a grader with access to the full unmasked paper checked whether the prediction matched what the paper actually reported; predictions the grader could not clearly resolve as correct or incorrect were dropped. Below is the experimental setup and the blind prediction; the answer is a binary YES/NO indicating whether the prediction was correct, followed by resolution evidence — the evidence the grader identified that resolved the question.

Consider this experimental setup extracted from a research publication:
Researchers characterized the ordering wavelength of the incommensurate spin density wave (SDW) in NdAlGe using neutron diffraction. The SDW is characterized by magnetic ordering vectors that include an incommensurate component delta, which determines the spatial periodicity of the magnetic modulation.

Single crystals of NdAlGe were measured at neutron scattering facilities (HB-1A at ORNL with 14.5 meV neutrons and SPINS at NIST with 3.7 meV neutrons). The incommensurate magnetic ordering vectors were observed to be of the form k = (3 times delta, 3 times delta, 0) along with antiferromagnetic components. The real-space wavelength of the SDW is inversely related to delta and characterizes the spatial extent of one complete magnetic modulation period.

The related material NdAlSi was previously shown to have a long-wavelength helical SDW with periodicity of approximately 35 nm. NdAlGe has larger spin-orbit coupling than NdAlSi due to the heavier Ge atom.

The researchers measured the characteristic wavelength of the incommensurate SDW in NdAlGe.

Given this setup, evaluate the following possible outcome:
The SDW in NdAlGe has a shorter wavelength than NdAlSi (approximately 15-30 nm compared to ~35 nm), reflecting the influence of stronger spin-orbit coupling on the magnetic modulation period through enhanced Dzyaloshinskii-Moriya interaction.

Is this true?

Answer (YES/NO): NO